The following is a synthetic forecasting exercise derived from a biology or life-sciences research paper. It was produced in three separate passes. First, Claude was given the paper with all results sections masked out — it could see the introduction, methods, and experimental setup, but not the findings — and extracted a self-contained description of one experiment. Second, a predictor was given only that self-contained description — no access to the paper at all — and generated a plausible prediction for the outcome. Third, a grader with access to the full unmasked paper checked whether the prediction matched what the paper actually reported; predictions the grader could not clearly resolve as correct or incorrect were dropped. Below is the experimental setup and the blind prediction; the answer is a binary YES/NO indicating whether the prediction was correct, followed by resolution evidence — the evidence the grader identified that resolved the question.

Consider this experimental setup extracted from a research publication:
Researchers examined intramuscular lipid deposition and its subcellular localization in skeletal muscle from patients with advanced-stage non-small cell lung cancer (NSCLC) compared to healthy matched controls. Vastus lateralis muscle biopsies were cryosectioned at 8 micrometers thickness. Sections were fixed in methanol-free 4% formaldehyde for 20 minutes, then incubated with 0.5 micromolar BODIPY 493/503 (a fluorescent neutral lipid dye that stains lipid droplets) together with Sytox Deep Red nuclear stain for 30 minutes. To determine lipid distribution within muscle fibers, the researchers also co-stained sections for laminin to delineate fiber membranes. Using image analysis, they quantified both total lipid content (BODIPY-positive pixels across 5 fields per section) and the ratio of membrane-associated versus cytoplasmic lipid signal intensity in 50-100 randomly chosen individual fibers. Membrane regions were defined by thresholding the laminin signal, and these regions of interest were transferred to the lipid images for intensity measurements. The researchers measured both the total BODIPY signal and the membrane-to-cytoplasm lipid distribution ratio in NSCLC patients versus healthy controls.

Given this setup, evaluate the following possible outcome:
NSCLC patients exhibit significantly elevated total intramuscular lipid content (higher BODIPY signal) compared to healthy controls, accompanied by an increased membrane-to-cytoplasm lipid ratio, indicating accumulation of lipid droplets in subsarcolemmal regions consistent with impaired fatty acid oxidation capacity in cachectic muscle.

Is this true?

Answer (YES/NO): NO